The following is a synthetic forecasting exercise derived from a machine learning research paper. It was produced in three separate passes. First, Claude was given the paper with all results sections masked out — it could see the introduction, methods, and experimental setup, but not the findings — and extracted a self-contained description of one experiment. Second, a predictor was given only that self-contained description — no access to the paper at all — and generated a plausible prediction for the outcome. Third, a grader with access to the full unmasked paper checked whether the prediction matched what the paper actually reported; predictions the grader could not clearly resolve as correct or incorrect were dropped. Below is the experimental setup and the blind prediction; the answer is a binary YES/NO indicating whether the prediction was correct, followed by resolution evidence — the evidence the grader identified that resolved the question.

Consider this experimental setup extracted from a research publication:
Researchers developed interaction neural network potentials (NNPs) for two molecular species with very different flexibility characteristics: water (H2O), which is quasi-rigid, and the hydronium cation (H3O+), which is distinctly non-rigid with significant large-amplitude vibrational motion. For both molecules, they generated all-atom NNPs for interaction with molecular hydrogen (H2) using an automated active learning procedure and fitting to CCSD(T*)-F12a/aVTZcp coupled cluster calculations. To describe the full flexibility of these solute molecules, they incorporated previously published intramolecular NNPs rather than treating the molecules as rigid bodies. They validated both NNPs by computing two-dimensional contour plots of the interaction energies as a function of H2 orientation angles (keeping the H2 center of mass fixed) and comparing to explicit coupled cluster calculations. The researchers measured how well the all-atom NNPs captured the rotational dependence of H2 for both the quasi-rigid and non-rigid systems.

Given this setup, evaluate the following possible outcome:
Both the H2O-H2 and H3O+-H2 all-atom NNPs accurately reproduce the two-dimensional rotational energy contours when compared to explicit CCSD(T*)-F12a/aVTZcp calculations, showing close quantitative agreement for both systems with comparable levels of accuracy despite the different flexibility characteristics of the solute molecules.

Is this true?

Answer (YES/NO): YES